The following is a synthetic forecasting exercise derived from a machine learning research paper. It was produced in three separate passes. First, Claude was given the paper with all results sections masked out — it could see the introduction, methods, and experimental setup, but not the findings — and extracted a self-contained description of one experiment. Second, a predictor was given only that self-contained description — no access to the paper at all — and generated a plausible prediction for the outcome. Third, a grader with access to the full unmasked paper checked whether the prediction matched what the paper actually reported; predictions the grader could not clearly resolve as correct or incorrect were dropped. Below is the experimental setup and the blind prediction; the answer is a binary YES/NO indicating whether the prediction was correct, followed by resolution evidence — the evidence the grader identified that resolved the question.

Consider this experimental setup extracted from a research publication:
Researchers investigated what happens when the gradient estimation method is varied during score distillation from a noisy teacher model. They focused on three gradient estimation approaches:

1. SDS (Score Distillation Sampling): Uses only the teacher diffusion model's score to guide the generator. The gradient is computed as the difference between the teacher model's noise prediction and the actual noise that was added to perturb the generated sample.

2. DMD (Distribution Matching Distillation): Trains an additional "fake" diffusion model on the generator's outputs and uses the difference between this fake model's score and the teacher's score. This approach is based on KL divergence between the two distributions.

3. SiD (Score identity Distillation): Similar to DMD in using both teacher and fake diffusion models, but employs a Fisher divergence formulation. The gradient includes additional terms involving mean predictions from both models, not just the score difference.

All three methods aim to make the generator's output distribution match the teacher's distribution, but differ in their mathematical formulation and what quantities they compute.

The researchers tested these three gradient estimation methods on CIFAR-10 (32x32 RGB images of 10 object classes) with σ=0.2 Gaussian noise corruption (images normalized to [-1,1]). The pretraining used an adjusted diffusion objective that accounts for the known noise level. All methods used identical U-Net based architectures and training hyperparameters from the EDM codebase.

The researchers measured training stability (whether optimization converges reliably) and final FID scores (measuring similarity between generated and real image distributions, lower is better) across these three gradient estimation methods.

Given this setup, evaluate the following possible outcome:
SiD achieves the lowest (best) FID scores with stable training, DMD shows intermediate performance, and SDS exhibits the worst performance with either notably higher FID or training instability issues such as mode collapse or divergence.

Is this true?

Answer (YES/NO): YES